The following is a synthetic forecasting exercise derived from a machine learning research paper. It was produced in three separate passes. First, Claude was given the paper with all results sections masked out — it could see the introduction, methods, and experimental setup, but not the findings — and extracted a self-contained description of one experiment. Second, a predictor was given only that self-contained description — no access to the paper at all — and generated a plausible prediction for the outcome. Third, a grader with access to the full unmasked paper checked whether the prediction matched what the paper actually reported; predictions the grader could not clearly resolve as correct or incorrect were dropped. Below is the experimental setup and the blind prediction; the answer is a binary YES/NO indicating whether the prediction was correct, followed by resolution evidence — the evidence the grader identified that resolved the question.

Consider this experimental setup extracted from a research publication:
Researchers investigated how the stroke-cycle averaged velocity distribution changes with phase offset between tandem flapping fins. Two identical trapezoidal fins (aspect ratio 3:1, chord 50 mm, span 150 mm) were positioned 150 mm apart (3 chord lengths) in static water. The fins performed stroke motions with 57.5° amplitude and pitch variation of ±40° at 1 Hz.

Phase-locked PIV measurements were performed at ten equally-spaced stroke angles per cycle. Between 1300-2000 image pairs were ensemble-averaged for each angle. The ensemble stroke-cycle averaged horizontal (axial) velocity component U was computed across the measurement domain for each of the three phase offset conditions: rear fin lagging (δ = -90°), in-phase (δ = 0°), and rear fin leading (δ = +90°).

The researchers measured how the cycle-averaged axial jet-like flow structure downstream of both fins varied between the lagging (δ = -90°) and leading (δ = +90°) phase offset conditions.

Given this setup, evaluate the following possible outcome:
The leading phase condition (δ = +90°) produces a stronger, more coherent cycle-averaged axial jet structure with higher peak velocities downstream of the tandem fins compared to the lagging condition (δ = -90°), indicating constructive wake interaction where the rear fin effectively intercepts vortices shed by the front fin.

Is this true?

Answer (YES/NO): NO